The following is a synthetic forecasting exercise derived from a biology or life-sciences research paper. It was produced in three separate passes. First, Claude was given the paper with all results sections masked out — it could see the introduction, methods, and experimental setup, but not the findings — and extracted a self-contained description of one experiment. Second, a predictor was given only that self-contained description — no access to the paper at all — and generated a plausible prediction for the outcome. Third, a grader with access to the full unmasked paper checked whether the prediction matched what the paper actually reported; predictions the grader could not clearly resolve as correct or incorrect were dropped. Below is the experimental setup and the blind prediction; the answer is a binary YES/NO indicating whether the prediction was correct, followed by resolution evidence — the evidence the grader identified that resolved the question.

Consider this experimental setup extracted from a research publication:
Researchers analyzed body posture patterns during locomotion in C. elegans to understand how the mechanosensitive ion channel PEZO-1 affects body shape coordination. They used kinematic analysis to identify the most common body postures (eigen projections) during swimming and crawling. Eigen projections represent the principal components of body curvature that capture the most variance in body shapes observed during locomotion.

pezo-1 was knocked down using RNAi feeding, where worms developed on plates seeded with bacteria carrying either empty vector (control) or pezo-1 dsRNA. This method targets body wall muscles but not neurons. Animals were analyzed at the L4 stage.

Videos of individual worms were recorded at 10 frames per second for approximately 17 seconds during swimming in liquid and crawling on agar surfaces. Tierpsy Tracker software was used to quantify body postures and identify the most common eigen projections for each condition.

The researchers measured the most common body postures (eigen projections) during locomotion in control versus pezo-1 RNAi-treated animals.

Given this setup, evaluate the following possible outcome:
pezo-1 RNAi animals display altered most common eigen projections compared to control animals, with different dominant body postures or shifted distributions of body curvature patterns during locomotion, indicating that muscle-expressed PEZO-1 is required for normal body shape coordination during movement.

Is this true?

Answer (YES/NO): YES